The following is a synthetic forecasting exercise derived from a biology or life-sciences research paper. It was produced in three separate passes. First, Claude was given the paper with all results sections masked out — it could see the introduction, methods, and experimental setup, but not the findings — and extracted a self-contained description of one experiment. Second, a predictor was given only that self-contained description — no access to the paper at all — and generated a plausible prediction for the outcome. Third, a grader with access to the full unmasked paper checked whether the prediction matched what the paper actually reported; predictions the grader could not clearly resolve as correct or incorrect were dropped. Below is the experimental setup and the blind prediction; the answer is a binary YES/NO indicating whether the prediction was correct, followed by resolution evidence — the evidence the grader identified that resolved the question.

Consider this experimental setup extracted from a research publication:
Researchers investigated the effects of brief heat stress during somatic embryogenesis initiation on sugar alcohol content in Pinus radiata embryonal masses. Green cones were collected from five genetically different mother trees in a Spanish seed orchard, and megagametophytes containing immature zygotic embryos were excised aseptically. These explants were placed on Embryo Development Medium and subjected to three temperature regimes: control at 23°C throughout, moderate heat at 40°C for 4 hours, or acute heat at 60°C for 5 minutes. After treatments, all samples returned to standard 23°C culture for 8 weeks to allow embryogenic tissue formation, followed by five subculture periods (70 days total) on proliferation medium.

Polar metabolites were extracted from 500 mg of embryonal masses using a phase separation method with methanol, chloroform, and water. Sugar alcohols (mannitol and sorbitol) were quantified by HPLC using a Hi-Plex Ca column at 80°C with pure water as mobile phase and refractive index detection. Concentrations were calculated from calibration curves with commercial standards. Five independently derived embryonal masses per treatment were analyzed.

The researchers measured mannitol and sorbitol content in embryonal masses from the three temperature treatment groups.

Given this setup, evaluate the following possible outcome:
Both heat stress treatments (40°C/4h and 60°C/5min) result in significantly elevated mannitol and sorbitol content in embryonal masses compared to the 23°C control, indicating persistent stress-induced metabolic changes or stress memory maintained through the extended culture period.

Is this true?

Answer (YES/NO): NO